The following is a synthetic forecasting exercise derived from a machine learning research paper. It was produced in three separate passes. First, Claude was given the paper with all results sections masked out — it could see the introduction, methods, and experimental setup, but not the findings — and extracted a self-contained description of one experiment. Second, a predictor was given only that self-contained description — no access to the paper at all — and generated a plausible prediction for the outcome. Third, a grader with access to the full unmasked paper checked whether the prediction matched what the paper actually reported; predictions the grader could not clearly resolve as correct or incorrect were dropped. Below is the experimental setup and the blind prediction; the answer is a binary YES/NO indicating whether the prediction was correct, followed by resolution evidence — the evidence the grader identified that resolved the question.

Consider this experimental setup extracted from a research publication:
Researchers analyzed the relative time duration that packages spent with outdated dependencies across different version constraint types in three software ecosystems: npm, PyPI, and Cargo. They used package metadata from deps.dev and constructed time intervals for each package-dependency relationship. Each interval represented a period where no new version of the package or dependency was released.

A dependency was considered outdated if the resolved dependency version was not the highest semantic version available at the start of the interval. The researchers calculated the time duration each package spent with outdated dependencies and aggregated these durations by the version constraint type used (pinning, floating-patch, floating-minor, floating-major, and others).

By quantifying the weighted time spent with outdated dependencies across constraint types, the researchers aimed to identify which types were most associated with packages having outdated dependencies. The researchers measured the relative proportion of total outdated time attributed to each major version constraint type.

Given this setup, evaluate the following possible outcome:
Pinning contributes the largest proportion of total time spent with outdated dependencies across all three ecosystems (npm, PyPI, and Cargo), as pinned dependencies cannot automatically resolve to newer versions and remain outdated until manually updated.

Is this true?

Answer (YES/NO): NO